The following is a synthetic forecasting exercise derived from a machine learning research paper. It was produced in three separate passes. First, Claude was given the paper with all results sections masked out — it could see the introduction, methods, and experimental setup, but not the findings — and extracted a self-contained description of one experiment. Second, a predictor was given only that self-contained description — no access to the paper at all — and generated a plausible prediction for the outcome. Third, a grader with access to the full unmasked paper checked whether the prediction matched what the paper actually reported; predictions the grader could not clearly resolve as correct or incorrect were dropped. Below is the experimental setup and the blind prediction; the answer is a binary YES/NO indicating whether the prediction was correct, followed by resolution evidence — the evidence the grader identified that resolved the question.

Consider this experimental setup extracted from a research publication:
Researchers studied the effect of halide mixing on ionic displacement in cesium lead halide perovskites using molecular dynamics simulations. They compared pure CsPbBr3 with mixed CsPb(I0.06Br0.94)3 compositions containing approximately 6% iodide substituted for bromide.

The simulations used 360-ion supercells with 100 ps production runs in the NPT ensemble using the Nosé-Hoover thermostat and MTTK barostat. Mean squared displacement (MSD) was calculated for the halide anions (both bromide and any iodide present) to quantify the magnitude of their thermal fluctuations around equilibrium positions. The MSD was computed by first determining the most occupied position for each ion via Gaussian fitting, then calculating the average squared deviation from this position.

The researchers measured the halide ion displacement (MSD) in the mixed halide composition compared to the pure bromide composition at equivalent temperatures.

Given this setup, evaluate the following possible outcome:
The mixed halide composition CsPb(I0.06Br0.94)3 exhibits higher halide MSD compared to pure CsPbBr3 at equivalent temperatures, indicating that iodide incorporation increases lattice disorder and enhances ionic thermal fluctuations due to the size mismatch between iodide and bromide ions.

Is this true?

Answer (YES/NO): YES